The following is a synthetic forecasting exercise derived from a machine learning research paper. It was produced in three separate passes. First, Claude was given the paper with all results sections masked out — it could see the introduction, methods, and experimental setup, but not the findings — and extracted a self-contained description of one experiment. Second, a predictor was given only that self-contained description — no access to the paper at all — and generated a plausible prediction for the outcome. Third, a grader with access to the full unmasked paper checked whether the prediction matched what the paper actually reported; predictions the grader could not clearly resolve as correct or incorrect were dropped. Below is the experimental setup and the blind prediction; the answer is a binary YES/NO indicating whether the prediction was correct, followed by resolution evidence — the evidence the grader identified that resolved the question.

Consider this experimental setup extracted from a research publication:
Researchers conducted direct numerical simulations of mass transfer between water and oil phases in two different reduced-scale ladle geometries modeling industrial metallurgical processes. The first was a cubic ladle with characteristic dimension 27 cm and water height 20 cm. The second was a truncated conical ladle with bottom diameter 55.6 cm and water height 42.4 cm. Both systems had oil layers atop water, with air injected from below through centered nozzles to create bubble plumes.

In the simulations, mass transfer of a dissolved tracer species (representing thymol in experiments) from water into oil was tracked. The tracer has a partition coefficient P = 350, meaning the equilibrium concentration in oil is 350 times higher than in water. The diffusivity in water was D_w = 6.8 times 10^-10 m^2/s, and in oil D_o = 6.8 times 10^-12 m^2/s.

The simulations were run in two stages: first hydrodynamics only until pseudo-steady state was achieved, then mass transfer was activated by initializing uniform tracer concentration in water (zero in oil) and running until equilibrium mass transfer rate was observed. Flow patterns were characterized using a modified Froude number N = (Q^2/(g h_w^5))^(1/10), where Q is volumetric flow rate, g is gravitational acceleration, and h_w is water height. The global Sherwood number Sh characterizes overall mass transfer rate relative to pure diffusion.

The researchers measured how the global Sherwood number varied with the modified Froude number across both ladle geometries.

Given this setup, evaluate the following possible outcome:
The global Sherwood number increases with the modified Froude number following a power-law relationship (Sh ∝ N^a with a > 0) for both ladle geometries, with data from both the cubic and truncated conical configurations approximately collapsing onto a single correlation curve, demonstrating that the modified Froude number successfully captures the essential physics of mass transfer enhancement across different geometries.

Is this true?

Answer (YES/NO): YES